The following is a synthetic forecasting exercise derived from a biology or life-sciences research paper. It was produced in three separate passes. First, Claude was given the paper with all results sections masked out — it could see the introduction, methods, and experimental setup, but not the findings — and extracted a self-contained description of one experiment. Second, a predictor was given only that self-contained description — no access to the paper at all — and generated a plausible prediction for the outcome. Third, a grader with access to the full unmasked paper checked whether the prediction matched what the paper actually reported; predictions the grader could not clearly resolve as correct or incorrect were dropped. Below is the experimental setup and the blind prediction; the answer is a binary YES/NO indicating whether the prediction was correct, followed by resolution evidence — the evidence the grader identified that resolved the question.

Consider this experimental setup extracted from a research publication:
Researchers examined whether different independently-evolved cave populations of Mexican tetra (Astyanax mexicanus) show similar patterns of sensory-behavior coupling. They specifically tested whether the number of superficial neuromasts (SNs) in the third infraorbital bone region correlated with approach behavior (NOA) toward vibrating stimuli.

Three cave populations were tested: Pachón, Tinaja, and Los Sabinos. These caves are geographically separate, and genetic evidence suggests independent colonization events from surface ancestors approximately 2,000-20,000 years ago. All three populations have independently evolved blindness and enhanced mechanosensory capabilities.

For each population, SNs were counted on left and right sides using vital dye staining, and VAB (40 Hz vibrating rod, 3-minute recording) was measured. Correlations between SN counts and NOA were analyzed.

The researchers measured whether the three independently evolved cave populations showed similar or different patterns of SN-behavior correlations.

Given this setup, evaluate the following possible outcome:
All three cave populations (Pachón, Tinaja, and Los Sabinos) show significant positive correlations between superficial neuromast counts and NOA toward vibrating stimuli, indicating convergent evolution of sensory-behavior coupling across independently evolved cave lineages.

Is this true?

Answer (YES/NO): NO